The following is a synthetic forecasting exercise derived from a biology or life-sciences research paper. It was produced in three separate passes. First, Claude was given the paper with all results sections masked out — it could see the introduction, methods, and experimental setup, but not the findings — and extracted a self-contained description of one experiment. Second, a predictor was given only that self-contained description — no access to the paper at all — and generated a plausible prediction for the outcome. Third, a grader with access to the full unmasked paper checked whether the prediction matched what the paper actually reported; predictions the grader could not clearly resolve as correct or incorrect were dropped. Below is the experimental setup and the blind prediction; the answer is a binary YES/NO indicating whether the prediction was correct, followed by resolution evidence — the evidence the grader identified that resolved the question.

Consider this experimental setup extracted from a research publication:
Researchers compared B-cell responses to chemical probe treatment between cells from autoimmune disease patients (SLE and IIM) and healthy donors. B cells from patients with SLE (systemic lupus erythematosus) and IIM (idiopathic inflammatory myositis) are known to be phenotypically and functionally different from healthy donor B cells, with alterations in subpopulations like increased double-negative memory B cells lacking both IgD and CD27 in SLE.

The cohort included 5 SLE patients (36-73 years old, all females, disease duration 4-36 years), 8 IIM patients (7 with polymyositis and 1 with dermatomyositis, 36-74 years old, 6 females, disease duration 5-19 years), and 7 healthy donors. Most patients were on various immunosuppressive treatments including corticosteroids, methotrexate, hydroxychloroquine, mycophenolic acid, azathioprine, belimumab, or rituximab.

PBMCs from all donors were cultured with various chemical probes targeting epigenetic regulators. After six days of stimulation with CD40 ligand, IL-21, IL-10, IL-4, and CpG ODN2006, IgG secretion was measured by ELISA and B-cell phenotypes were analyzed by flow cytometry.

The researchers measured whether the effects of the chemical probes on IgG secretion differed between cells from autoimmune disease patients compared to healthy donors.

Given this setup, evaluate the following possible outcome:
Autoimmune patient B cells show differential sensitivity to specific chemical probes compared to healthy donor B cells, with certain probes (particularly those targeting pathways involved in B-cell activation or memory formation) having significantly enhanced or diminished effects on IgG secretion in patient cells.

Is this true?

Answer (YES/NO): NO